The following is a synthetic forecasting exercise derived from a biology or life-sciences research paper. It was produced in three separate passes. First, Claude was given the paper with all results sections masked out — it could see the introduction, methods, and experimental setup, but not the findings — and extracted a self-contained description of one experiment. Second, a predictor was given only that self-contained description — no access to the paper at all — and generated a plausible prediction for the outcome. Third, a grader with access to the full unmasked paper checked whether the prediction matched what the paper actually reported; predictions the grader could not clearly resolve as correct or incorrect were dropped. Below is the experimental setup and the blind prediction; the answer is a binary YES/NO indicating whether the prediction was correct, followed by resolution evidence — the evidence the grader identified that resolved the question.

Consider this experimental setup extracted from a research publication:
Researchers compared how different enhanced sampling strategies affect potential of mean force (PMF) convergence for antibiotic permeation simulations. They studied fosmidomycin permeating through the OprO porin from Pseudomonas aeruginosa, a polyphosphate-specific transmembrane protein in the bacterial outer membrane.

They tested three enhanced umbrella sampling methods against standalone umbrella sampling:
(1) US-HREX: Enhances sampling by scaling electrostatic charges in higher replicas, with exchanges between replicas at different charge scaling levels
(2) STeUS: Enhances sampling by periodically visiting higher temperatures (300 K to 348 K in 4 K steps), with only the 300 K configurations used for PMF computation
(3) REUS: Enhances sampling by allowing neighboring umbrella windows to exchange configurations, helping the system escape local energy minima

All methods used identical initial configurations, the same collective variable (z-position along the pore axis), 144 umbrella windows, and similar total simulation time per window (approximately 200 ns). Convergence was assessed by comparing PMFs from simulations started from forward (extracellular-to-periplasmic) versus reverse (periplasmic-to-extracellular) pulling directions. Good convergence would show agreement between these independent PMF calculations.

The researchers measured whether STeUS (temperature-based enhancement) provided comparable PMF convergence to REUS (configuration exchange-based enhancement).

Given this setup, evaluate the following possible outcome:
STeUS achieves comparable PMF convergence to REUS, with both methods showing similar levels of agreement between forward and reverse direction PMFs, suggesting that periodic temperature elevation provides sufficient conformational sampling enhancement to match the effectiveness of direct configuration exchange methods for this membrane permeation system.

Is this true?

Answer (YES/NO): NO